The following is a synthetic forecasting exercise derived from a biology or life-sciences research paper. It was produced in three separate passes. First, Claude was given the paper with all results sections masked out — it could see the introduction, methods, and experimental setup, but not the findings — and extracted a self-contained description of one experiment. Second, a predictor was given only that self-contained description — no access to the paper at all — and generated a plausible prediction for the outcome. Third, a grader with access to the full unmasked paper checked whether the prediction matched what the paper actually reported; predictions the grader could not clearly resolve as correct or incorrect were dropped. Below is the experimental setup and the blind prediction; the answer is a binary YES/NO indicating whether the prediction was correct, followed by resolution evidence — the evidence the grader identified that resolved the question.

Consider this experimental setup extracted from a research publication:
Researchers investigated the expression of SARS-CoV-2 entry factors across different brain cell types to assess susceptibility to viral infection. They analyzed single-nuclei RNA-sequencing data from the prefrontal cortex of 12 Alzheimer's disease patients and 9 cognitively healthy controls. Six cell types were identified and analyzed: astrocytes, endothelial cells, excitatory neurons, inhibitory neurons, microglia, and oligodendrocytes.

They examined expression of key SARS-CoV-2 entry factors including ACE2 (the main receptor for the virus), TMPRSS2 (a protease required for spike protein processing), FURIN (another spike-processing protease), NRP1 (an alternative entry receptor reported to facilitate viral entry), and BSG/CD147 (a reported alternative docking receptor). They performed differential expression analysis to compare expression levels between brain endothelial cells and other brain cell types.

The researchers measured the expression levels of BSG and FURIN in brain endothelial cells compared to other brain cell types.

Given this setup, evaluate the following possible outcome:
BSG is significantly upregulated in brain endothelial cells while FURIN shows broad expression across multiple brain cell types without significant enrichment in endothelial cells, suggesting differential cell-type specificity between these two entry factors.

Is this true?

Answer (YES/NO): NO